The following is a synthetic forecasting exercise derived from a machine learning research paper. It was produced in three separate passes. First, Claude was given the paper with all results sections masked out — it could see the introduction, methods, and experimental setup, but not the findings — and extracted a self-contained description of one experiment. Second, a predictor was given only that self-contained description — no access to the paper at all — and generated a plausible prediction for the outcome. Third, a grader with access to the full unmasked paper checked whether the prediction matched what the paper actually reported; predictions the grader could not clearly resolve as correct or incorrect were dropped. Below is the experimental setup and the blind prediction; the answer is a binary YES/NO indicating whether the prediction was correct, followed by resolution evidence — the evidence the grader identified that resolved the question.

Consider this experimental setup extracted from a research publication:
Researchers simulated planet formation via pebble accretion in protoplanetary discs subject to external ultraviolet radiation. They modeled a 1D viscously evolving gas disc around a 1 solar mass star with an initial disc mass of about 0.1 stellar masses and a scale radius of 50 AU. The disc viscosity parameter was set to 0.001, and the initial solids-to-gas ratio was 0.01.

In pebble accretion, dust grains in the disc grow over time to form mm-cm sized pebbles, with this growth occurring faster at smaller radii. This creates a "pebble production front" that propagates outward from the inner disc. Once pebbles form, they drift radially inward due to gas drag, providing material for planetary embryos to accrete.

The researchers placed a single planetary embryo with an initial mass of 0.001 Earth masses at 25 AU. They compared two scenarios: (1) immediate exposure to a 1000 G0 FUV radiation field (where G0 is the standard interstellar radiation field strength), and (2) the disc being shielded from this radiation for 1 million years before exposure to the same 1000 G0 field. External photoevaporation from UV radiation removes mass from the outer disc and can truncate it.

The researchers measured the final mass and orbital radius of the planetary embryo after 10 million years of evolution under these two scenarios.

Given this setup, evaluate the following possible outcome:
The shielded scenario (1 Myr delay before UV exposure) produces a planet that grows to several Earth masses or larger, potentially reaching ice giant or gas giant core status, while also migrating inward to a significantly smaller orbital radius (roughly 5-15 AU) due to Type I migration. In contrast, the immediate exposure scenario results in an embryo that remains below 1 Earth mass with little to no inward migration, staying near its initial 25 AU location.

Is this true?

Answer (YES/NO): NO